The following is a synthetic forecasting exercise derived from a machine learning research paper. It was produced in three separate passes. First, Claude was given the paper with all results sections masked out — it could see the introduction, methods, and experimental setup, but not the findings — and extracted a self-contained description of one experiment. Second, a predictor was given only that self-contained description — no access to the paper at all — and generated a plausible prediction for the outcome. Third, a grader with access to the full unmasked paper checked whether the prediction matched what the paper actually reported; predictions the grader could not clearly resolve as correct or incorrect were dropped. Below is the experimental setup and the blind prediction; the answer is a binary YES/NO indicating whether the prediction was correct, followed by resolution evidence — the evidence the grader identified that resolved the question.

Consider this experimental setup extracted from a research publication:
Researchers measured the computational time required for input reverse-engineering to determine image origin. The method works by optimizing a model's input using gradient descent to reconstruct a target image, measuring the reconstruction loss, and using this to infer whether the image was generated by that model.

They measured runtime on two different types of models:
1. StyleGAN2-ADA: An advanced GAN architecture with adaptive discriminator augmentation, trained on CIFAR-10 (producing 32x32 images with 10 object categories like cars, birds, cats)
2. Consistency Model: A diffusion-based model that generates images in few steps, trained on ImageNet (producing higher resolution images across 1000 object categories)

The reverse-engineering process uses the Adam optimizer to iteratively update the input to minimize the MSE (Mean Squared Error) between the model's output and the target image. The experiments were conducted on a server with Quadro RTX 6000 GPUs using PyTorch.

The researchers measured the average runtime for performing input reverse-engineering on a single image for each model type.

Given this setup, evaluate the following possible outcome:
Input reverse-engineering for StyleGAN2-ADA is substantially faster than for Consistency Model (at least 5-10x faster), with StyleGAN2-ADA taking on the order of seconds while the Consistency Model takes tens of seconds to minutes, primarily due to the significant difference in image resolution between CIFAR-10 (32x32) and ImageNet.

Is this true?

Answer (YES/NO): NO